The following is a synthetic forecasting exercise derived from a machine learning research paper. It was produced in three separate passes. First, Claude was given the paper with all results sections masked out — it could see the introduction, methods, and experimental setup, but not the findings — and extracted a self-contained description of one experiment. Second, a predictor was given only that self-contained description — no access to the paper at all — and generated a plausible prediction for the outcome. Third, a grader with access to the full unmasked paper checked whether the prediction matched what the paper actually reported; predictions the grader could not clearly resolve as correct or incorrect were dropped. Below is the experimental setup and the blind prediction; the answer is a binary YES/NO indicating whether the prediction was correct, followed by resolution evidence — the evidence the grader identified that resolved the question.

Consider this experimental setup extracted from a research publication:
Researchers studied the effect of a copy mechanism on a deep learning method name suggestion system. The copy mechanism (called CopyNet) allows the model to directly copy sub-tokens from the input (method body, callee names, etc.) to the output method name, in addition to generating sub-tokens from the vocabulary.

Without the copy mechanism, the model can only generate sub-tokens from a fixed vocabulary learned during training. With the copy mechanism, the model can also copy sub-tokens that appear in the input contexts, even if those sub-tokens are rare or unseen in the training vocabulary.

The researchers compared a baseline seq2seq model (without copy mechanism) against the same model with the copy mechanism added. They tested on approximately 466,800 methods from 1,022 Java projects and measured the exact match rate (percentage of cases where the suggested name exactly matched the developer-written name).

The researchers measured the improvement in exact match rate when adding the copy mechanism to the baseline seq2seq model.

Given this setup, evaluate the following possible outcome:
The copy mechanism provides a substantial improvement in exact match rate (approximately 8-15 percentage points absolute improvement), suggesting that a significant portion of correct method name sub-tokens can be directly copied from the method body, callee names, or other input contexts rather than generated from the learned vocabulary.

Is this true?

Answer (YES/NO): NO